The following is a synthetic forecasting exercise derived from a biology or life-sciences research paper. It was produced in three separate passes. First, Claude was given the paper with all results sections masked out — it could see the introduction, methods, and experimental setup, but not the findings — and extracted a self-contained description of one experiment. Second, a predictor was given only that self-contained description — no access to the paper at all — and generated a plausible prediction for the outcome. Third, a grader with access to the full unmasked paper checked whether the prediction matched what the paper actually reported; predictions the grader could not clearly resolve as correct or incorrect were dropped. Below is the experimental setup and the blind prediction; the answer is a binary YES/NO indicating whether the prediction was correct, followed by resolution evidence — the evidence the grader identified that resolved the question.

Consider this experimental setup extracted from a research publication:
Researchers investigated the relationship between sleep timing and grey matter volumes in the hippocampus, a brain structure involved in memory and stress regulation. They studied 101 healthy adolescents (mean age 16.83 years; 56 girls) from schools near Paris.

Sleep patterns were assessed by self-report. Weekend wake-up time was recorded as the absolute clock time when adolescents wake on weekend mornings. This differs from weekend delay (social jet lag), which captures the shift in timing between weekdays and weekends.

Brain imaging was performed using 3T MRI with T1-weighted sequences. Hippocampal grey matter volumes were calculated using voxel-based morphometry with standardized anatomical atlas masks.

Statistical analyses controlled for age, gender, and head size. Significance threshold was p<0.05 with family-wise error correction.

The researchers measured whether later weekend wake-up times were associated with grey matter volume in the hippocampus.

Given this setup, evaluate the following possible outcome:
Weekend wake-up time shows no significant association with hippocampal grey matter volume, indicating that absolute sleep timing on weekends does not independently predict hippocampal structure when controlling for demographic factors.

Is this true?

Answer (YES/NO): YES